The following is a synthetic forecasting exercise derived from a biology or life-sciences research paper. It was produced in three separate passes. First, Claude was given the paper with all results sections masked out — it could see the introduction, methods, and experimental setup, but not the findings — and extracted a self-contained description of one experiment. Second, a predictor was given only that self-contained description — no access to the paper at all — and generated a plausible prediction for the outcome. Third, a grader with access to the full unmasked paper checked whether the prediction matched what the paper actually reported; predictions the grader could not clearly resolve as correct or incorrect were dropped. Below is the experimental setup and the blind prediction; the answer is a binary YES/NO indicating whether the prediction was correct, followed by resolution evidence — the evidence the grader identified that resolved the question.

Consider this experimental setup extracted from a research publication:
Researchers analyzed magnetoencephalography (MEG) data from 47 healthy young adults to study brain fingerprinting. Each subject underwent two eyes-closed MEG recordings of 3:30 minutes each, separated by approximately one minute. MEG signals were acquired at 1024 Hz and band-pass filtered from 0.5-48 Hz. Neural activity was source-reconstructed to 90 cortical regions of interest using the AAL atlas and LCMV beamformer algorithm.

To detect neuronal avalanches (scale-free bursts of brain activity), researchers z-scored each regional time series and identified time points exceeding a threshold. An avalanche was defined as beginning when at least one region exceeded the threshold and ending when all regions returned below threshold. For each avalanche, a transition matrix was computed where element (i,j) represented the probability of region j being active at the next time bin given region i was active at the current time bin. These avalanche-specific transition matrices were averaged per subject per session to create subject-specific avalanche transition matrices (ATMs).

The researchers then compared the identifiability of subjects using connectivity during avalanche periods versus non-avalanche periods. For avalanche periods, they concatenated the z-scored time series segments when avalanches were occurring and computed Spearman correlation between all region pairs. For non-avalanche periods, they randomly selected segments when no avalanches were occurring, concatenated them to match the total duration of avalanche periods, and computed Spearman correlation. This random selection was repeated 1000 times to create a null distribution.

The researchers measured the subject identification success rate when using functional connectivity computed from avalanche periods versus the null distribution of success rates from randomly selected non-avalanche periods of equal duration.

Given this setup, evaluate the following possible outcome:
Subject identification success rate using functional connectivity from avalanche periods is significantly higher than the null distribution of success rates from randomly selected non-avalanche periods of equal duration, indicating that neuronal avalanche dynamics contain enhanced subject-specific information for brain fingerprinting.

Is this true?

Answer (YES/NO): YES